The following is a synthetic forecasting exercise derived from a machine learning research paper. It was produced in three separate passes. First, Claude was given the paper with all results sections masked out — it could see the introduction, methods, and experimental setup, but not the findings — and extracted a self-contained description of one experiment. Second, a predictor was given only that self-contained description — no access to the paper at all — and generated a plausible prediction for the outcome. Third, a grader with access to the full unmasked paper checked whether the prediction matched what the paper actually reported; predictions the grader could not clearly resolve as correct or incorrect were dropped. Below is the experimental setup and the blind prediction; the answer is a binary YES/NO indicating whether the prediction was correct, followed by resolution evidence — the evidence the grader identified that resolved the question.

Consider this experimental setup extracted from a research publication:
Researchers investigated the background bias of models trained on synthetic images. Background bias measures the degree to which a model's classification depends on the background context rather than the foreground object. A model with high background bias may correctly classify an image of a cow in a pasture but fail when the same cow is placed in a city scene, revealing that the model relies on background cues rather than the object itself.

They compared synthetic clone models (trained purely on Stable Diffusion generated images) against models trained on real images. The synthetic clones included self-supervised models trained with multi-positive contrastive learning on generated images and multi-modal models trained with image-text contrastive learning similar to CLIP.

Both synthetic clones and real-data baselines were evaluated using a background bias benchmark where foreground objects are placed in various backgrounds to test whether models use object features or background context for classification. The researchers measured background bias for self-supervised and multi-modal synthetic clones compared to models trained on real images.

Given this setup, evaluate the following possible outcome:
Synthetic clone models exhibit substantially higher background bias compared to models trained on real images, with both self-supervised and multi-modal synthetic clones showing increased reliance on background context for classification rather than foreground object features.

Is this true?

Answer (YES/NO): NO